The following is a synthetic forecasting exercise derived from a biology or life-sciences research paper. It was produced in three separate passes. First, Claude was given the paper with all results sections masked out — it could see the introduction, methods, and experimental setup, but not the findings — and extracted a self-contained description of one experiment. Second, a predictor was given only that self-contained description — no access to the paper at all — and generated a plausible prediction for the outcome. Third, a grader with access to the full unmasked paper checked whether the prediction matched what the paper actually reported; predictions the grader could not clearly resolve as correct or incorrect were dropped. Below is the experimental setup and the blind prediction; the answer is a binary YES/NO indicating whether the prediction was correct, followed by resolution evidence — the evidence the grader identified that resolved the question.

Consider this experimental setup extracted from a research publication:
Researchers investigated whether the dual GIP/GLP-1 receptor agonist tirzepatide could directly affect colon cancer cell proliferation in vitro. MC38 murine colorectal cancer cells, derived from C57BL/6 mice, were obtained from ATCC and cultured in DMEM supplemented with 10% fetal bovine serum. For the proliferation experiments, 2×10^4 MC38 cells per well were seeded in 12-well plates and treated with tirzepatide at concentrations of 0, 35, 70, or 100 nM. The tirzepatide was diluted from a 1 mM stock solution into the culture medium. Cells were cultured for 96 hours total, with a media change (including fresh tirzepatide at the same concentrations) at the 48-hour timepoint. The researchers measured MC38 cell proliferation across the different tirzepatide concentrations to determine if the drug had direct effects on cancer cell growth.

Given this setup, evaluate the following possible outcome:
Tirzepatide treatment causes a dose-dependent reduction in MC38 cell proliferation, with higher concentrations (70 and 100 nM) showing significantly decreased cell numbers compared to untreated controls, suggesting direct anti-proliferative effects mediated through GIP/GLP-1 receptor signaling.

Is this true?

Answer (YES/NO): NO